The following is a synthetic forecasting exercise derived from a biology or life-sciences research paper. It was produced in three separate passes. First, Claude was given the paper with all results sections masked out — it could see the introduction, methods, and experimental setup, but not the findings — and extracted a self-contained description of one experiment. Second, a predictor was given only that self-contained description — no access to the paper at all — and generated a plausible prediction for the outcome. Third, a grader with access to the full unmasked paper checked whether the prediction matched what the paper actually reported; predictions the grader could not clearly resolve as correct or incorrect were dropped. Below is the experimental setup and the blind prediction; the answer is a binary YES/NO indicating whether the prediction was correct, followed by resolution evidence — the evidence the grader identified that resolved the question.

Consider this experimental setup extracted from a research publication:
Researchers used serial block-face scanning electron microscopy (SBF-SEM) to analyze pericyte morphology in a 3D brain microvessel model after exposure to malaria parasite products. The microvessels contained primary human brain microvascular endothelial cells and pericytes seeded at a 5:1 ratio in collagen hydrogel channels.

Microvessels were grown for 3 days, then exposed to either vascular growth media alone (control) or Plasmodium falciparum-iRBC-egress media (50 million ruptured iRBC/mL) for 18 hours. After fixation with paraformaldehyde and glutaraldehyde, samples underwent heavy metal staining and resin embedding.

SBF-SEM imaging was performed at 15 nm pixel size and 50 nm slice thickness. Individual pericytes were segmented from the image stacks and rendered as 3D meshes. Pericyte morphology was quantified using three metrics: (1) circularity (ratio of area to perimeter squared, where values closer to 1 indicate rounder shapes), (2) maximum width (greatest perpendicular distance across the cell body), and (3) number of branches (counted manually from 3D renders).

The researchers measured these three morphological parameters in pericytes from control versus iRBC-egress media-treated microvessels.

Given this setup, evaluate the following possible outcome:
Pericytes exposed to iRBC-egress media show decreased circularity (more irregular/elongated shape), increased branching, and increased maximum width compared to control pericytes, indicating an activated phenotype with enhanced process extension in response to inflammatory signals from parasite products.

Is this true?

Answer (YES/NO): NO